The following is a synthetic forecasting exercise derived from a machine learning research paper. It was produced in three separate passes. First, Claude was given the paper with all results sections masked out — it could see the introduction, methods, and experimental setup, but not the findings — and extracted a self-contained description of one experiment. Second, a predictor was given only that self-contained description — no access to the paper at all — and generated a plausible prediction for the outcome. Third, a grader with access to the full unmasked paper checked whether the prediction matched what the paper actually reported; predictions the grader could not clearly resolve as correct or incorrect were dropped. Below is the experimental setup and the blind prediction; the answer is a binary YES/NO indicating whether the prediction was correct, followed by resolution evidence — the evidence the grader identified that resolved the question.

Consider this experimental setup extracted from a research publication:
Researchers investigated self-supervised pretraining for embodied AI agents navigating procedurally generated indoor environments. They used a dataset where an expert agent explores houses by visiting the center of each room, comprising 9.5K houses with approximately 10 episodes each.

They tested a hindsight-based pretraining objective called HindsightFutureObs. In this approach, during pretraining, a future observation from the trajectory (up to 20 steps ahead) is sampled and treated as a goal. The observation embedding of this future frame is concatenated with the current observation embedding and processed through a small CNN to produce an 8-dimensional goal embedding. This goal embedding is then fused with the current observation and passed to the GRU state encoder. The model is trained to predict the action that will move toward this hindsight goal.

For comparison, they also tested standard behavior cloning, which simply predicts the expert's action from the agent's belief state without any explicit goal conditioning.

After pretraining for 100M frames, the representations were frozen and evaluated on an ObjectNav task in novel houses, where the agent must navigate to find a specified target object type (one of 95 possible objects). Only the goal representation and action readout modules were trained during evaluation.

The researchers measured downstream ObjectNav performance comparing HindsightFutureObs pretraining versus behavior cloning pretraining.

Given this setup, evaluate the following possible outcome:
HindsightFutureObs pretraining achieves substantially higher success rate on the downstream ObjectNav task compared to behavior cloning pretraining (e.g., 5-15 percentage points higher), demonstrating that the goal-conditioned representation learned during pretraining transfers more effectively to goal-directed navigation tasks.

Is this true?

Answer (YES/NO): NO